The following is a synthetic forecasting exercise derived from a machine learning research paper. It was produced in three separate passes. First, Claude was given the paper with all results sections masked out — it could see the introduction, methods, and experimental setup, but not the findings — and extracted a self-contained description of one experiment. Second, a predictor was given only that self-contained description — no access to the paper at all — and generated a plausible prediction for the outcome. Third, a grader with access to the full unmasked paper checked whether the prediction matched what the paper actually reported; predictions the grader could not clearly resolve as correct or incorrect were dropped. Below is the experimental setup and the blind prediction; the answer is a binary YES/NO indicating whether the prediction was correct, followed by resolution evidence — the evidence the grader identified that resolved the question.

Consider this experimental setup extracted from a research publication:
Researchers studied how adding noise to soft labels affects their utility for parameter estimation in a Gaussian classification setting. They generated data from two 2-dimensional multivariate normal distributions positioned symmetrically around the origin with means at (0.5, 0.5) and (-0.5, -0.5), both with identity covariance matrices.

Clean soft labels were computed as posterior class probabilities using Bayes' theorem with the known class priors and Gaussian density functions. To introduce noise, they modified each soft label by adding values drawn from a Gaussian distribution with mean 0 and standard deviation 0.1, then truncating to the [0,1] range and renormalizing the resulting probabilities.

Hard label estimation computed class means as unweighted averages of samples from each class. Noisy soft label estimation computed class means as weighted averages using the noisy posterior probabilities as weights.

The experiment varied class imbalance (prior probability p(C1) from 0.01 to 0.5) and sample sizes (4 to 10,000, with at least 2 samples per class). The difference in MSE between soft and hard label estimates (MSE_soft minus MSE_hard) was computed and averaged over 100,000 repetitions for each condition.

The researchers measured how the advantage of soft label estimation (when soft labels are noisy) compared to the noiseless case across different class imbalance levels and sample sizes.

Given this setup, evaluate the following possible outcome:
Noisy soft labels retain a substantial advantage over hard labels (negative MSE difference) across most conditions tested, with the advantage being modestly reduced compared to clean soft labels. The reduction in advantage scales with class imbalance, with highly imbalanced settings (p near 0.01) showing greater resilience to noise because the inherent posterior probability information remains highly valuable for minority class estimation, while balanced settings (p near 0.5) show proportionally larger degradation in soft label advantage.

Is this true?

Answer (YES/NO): NO